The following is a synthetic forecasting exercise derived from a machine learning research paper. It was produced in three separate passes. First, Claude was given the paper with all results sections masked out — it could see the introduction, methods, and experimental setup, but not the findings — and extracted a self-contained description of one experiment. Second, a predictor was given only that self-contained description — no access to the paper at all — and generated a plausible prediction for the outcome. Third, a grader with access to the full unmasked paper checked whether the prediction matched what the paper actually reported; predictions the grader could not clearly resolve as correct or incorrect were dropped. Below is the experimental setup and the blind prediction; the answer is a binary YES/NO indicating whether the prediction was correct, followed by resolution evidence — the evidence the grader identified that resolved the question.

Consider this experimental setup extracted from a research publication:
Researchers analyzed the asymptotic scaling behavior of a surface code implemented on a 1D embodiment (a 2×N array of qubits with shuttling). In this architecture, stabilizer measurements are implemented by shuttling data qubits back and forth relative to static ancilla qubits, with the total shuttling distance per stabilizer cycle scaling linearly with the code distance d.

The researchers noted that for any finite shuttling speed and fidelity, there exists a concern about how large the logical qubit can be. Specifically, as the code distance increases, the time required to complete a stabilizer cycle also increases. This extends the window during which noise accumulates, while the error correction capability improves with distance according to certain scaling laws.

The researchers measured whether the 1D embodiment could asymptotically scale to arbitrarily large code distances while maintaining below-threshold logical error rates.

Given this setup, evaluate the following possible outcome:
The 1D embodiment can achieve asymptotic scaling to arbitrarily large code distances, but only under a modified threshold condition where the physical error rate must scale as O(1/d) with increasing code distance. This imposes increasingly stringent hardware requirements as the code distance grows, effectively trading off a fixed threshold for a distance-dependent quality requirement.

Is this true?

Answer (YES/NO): NO